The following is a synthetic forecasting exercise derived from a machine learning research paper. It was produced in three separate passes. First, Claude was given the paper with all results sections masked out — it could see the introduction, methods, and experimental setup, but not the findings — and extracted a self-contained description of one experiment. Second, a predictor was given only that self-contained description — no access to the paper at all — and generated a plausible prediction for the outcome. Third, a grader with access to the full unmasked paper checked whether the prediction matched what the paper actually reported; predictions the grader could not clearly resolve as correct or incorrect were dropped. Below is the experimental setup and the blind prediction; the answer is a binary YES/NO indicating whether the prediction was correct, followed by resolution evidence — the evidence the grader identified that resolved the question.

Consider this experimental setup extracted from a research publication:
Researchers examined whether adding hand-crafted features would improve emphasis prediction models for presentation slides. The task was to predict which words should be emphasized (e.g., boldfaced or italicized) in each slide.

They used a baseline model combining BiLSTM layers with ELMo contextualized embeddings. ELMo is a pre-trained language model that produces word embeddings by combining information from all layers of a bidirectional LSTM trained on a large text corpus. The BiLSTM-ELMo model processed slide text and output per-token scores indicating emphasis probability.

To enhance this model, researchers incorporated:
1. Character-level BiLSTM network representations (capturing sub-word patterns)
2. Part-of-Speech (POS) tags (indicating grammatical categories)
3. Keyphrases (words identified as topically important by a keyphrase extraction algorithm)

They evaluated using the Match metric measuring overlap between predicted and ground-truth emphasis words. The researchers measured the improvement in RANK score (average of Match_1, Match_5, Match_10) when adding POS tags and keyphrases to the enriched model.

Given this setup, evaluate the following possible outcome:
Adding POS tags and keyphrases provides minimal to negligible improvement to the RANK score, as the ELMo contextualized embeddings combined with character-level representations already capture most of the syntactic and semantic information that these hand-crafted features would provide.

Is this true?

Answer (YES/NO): NO